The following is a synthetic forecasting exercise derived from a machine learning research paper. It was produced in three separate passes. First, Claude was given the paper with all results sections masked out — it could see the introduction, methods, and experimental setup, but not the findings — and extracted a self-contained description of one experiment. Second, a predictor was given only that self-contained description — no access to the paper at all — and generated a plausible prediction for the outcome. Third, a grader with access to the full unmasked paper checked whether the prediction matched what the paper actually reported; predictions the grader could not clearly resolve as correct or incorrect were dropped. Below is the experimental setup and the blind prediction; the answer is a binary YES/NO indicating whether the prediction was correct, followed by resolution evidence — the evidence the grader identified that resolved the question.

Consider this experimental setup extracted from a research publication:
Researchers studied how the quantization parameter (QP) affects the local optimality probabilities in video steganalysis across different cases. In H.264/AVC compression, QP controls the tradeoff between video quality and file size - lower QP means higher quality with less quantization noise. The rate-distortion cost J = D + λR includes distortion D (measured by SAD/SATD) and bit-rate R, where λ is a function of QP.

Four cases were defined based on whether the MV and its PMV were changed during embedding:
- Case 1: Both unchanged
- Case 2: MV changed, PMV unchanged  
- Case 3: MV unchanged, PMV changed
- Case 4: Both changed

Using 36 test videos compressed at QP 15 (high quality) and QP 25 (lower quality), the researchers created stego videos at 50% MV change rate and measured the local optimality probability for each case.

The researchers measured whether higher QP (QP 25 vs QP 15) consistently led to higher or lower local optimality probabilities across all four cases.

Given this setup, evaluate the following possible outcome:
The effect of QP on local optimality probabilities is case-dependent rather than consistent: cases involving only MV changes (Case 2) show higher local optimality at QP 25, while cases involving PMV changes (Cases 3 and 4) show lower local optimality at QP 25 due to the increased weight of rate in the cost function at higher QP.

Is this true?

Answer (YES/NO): NO